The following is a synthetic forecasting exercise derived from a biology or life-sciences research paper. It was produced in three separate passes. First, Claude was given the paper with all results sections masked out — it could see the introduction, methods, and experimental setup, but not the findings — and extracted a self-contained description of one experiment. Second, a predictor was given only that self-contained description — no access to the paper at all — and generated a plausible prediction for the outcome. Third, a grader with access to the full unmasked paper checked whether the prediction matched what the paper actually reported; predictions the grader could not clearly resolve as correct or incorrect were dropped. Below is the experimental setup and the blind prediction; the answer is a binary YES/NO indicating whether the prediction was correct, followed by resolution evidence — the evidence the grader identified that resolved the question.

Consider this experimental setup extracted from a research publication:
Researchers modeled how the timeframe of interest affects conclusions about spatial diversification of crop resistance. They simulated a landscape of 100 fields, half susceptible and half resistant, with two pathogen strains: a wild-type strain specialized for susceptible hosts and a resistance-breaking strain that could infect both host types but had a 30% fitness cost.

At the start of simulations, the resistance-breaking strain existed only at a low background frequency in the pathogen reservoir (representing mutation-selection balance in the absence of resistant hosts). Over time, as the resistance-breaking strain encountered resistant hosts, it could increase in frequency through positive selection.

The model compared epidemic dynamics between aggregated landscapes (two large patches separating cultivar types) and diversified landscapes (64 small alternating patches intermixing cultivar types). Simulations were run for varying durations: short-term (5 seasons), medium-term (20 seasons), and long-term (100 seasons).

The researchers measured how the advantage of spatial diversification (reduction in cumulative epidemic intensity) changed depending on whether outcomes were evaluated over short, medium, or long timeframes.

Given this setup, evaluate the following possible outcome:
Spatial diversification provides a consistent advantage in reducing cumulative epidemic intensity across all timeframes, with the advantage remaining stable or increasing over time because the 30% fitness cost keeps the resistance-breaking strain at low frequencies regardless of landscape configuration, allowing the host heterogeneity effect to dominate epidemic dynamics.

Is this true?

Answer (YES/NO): NO